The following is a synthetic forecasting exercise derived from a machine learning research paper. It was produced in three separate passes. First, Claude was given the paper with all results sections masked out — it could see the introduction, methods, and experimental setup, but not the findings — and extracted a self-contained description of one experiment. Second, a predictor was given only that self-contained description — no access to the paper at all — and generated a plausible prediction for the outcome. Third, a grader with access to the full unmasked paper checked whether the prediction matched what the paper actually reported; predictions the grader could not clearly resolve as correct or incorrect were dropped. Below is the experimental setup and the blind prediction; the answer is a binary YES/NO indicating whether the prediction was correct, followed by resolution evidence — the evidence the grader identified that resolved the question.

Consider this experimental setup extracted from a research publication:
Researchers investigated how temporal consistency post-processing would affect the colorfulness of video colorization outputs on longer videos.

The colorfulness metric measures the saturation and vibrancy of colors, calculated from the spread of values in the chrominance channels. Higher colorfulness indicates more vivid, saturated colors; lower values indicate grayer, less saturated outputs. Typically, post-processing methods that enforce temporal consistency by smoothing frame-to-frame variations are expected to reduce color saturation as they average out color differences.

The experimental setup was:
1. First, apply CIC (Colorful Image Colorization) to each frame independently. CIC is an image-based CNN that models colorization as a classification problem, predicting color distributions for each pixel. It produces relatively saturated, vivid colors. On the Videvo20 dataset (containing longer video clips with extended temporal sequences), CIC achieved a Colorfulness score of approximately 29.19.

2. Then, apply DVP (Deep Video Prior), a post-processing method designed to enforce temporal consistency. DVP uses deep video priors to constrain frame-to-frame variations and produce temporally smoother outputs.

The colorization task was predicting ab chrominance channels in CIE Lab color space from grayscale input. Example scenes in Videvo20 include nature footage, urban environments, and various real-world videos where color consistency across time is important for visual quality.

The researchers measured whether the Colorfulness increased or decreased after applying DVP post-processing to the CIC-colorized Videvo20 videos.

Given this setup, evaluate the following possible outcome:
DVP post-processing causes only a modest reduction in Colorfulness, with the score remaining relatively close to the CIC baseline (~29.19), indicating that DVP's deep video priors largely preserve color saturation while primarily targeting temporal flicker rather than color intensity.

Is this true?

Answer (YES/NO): NO